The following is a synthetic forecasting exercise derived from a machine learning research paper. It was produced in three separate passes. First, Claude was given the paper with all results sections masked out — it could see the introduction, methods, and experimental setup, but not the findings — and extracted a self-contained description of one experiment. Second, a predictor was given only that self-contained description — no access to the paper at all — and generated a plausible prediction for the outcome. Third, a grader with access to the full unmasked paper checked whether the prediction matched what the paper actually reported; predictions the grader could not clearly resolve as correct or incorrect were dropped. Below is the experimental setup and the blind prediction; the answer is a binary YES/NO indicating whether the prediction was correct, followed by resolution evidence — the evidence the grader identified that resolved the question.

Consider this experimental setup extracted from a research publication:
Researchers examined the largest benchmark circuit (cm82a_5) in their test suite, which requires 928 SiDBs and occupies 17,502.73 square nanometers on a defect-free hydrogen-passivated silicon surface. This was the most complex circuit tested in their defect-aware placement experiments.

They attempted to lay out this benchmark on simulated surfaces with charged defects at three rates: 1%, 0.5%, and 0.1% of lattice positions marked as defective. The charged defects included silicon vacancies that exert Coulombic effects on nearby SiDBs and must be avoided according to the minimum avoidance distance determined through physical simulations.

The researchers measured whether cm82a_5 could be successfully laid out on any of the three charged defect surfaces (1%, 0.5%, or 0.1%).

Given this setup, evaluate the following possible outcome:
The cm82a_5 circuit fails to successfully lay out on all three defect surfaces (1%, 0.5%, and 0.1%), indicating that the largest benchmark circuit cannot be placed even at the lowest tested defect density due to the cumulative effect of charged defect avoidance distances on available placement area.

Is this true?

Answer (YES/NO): YES